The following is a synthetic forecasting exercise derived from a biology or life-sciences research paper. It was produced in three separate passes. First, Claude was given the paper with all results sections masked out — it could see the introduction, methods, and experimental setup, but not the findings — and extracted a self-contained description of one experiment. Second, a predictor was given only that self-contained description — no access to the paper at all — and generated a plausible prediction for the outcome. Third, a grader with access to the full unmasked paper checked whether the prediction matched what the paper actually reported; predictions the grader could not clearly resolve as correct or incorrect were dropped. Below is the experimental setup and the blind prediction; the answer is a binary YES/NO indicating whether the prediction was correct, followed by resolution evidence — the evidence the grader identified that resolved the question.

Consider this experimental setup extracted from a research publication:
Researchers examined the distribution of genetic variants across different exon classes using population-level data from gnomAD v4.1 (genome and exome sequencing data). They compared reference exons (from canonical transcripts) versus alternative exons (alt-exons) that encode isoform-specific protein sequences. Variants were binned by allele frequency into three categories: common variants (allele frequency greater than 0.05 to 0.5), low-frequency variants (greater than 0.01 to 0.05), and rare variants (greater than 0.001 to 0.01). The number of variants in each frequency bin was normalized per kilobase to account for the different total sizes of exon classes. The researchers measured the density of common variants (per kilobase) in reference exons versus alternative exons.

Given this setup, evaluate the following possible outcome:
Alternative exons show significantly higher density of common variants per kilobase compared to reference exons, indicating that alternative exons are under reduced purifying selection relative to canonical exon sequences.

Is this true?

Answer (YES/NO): YES